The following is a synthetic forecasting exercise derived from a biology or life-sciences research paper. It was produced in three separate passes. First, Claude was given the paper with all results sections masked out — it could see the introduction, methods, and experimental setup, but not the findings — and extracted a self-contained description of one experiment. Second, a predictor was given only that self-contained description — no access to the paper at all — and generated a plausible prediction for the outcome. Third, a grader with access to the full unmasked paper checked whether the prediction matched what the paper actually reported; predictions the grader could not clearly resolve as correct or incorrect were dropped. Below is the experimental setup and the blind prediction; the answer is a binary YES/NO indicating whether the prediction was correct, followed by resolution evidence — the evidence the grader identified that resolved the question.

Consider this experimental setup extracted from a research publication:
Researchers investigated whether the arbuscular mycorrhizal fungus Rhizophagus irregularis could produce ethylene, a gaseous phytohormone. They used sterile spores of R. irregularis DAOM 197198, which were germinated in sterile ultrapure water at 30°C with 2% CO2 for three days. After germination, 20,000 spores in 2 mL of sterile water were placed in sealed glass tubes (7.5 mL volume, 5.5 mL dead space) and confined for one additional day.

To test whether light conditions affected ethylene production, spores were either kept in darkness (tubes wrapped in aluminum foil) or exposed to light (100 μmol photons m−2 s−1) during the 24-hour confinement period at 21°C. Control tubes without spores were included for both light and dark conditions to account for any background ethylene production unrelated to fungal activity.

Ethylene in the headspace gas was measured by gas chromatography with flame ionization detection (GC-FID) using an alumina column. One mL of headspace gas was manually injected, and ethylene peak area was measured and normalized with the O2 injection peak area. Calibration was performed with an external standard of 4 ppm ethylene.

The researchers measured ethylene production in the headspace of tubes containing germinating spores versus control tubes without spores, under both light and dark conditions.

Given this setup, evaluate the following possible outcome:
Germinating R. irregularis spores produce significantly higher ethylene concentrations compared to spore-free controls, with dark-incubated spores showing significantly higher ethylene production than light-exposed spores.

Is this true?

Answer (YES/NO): NO